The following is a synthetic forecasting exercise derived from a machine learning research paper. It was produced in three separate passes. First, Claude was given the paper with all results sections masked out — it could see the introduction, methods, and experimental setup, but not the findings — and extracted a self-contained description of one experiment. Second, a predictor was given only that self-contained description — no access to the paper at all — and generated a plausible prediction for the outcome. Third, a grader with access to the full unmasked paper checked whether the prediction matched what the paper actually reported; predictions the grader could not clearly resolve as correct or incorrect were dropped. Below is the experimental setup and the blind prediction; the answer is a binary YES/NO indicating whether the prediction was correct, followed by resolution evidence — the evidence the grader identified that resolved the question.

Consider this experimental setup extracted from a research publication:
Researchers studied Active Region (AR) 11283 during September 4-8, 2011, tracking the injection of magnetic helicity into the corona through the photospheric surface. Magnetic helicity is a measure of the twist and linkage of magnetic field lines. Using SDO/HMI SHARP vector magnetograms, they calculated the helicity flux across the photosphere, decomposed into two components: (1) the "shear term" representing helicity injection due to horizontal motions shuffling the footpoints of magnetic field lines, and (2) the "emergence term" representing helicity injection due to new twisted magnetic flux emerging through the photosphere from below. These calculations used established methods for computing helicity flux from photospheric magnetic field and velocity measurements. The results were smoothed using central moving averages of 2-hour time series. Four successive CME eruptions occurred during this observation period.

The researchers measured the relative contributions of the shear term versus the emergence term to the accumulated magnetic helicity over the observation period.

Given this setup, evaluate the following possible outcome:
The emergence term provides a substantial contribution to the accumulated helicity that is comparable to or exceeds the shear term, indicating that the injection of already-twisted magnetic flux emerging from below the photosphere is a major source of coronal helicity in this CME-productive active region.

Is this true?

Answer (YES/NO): NO